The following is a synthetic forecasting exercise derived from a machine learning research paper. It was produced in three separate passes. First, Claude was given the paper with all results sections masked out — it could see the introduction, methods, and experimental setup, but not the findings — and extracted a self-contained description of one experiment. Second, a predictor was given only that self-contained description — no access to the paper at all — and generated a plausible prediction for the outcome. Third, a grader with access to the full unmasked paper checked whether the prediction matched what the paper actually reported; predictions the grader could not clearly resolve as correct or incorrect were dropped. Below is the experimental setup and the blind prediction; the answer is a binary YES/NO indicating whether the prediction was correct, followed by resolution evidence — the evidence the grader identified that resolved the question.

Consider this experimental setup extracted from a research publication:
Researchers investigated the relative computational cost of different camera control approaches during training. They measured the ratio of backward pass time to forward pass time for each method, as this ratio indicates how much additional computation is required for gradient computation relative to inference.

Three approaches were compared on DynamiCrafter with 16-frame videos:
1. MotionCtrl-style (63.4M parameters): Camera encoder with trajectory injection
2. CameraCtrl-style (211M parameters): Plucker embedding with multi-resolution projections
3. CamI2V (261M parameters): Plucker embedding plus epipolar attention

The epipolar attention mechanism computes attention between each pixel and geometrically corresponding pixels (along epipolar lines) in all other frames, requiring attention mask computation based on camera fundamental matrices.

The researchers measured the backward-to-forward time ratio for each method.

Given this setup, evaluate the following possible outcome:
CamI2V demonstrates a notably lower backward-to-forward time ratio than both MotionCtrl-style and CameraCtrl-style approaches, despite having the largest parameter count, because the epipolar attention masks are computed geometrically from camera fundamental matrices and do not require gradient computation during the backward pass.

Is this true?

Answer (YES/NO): NO